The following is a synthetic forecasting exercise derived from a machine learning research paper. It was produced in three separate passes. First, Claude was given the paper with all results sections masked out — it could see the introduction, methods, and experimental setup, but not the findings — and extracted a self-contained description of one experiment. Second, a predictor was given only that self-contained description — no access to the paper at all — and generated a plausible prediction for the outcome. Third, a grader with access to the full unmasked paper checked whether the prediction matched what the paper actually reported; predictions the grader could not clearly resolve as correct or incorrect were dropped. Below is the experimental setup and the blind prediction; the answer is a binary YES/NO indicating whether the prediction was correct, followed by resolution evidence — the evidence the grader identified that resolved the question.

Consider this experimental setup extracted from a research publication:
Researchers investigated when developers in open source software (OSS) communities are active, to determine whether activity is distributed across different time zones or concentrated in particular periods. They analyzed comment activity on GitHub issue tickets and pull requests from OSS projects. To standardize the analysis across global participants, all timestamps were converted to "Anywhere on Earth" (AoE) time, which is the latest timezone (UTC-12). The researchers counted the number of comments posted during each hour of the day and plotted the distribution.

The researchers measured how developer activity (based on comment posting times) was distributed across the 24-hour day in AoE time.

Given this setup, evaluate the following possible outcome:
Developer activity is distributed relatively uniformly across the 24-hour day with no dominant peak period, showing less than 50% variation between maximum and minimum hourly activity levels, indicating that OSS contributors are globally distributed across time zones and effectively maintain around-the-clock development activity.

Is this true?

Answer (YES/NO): NO